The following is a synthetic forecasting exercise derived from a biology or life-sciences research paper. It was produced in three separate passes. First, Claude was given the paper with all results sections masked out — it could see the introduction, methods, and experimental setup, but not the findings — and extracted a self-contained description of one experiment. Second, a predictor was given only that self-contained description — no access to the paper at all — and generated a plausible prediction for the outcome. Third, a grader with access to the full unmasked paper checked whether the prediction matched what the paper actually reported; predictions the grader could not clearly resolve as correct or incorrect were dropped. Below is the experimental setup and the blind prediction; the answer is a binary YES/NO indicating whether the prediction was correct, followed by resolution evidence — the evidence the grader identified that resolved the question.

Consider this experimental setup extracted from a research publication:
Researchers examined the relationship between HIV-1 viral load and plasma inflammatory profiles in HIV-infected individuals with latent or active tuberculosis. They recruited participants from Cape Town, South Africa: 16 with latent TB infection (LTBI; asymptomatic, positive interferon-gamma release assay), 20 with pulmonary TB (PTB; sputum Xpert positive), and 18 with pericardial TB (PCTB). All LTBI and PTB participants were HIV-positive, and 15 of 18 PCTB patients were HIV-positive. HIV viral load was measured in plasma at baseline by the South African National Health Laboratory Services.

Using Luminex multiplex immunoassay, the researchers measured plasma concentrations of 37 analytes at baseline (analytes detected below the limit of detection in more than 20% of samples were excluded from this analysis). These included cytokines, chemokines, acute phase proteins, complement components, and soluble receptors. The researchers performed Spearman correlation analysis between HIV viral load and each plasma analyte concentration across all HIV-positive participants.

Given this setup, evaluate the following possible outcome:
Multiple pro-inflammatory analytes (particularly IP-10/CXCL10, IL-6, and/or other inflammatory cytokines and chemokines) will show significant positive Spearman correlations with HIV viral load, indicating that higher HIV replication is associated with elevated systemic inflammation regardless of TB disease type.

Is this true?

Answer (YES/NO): NO